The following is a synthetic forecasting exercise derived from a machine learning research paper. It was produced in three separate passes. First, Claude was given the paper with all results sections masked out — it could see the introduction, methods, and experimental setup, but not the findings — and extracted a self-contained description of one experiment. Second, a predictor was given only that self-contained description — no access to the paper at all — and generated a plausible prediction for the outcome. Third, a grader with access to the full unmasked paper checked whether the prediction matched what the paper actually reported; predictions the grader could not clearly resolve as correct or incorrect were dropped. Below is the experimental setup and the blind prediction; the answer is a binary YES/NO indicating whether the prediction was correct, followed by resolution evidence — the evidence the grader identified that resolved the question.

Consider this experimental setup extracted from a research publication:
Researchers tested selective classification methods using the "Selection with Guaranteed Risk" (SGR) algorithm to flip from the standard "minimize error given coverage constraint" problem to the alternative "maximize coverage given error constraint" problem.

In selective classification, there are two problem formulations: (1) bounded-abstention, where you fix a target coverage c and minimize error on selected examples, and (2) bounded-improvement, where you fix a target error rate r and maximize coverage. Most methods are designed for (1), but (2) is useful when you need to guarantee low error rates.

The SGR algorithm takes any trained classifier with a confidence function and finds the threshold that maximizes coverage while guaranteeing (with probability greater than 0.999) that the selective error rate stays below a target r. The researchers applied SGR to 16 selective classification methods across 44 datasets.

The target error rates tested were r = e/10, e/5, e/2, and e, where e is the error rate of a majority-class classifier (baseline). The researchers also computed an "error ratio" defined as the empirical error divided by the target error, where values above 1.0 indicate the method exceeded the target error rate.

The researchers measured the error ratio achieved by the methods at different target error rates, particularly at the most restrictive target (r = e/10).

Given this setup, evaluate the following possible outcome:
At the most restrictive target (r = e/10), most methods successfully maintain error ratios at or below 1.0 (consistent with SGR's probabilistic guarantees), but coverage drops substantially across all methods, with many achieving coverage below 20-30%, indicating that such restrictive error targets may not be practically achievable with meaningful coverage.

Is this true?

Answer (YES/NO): NO